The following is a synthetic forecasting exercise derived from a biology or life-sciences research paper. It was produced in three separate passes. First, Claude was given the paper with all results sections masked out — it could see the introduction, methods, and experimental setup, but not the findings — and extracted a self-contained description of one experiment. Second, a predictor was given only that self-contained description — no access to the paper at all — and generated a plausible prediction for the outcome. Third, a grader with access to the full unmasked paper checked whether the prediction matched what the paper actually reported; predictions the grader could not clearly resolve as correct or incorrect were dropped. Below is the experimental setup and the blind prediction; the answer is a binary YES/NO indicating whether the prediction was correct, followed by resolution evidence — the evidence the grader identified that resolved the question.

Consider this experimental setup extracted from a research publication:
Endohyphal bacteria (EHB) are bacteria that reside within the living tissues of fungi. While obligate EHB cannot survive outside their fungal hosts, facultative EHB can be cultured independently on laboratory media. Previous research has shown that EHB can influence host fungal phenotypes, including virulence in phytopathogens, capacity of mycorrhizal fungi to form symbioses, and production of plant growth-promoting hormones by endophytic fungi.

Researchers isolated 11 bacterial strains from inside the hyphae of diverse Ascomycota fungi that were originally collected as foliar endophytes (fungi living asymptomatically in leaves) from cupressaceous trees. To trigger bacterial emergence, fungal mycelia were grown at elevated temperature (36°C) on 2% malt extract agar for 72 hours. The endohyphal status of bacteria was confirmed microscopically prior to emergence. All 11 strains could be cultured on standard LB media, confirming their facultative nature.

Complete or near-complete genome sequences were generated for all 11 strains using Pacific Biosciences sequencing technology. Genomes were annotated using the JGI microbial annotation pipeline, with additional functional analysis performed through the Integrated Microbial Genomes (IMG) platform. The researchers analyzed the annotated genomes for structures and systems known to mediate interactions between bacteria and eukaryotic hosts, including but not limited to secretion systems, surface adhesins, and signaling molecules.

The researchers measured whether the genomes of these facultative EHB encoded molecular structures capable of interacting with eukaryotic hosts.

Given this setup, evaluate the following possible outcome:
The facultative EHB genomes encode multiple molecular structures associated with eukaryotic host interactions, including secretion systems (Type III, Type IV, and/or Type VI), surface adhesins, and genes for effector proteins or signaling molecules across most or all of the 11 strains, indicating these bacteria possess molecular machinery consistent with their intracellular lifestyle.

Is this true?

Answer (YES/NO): NO